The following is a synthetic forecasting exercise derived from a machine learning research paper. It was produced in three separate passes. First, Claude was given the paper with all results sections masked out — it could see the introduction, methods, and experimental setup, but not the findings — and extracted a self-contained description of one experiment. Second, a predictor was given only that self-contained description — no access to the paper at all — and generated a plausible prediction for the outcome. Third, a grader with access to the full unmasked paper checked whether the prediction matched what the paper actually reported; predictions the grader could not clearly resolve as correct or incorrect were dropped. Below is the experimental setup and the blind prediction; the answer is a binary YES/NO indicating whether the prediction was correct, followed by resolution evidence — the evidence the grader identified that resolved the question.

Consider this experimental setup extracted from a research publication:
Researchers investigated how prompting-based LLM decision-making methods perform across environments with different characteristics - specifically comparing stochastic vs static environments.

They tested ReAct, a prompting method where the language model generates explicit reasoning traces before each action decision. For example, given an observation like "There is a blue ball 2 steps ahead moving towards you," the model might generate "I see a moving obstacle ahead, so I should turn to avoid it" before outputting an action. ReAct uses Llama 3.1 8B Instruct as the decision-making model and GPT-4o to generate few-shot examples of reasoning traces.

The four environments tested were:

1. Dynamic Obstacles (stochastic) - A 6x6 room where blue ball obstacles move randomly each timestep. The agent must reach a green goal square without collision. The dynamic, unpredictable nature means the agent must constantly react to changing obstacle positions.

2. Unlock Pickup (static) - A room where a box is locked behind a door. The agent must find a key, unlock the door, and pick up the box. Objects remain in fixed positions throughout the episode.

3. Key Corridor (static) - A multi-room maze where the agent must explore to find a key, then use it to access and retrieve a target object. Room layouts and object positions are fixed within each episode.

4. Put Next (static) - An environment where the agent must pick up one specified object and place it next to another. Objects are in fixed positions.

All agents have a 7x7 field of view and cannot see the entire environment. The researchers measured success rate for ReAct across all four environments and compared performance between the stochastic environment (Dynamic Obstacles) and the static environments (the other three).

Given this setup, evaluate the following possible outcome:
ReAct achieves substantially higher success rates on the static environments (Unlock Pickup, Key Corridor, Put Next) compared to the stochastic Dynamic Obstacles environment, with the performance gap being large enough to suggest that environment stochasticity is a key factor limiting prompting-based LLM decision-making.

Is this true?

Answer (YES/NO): NO